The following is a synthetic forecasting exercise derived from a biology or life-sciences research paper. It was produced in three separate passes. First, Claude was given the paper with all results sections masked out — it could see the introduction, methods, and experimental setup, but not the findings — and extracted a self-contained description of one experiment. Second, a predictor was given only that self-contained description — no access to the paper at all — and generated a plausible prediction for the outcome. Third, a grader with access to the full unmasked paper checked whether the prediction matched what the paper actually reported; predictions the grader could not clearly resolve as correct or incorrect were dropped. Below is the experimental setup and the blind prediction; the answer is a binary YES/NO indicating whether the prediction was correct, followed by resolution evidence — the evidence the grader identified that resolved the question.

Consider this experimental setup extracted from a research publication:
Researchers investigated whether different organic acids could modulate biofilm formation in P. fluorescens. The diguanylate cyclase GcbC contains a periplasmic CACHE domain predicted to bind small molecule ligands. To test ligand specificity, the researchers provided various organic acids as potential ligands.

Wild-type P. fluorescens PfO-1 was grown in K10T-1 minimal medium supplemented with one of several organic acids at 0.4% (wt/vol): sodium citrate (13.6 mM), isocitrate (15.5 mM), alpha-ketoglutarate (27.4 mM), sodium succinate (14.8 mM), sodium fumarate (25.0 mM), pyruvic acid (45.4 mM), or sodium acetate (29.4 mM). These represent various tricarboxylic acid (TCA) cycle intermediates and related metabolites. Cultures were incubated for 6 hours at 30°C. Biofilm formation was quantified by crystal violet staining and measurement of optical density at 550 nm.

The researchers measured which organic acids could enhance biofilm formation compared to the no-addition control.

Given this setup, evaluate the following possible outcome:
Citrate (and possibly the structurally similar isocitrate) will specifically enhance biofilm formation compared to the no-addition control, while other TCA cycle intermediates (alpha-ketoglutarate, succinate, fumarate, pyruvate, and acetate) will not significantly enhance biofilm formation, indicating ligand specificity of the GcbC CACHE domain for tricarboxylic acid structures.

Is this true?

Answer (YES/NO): YES